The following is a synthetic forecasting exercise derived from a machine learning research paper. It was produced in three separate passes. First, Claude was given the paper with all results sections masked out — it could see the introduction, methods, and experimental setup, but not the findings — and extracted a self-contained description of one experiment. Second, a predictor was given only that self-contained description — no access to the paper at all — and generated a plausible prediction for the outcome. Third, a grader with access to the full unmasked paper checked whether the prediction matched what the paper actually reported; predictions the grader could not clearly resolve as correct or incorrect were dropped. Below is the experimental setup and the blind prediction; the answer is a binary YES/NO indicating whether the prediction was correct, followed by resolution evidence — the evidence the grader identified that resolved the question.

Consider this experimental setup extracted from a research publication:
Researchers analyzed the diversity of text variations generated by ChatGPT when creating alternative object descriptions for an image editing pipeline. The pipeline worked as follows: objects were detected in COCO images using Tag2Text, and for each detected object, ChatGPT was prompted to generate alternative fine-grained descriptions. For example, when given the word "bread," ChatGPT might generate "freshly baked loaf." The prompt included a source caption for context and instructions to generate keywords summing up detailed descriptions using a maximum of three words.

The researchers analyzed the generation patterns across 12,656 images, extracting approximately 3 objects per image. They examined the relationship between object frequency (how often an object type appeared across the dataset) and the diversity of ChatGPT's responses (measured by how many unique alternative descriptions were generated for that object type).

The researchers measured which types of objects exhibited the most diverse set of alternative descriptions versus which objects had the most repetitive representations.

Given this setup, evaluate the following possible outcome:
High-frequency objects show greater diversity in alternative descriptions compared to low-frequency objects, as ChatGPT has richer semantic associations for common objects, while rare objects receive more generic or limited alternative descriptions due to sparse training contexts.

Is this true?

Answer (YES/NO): NO